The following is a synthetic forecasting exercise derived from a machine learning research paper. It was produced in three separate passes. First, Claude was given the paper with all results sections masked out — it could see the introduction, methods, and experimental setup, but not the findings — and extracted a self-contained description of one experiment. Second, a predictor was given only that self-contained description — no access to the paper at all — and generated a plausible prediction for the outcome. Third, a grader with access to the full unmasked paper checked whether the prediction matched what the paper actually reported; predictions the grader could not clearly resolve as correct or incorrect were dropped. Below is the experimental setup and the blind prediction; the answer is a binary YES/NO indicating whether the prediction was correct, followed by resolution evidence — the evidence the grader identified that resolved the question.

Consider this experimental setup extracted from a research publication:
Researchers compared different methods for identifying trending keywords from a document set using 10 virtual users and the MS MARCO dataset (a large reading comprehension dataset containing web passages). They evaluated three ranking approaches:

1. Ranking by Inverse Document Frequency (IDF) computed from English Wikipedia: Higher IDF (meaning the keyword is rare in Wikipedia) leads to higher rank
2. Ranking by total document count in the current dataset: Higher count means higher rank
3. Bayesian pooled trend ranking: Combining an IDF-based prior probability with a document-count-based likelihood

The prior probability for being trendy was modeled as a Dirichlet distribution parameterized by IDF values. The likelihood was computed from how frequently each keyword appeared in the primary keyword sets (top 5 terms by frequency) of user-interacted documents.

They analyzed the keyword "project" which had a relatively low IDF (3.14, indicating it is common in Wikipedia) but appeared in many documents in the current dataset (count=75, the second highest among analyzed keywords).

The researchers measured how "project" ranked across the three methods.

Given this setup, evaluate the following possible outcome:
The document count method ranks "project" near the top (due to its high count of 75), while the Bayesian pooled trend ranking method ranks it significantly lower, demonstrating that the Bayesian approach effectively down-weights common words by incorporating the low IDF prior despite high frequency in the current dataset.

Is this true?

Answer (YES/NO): NO